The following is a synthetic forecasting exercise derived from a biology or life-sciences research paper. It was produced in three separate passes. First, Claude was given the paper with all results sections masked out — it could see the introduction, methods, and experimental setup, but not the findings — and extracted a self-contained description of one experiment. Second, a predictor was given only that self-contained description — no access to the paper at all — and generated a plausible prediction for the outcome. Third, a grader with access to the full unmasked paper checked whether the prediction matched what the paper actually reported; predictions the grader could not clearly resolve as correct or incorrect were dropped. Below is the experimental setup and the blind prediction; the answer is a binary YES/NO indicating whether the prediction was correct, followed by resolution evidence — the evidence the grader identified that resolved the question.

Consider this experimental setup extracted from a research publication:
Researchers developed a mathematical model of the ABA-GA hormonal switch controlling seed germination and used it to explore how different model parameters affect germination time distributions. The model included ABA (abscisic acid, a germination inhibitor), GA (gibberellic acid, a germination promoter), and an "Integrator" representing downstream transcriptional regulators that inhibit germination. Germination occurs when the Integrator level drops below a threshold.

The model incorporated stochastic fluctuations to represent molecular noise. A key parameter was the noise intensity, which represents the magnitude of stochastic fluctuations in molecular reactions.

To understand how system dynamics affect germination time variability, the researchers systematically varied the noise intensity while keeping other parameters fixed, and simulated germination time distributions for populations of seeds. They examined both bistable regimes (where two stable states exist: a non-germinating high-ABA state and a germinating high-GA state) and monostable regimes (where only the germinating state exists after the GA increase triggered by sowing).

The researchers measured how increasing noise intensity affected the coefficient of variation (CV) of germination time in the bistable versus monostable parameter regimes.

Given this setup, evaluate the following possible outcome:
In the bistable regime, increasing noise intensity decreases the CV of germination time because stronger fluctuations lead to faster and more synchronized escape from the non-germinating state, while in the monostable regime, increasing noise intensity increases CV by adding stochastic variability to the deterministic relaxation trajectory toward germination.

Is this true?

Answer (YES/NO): NO